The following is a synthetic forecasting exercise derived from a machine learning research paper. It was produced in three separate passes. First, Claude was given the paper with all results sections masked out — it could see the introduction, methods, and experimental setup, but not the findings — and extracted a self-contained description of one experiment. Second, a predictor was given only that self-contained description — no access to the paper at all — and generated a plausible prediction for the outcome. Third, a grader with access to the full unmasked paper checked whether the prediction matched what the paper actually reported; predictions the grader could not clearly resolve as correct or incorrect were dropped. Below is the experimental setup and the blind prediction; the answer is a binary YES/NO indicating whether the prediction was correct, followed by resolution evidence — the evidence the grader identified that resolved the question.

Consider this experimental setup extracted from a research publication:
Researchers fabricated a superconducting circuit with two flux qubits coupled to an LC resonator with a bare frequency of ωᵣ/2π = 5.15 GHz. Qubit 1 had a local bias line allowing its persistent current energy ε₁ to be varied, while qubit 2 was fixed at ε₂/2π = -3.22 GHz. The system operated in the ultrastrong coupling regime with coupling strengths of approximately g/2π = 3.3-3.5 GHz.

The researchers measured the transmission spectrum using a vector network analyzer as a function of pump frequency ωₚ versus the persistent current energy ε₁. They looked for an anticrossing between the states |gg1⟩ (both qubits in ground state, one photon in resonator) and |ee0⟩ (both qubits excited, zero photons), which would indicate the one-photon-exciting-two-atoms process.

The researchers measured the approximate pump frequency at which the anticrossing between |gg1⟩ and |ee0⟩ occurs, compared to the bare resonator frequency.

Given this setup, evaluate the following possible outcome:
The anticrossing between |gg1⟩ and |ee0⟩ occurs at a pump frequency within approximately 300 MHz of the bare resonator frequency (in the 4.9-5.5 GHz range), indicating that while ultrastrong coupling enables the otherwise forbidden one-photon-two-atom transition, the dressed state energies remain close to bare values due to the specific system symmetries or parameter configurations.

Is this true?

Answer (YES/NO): YES